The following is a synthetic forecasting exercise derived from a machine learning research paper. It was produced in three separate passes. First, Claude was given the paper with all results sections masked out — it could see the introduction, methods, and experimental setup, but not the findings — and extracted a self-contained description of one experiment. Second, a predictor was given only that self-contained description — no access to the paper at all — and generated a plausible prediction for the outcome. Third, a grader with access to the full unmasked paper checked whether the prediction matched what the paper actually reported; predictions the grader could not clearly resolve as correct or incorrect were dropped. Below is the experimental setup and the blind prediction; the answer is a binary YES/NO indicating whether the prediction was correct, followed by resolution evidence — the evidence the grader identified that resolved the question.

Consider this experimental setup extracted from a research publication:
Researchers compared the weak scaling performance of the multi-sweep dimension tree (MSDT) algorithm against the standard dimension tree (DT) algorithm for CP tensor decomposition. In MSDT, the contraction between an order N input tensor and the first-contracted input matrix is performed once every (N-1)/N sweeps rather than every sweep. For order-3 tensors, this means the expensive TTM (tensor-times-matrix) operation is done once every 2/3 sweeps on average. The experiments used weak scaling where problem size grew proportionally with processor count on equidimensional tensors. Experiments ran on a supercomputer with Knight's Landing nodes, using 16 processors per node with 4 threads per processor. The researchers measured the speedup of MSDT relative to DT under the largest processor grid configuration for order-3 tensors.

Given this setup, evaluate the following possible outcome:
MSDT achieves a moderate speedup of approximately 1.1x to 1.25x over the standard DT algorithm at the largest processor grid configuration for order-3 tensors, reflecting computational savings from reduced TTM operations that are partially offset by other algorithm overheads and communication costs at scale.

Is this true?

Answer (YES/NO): YES